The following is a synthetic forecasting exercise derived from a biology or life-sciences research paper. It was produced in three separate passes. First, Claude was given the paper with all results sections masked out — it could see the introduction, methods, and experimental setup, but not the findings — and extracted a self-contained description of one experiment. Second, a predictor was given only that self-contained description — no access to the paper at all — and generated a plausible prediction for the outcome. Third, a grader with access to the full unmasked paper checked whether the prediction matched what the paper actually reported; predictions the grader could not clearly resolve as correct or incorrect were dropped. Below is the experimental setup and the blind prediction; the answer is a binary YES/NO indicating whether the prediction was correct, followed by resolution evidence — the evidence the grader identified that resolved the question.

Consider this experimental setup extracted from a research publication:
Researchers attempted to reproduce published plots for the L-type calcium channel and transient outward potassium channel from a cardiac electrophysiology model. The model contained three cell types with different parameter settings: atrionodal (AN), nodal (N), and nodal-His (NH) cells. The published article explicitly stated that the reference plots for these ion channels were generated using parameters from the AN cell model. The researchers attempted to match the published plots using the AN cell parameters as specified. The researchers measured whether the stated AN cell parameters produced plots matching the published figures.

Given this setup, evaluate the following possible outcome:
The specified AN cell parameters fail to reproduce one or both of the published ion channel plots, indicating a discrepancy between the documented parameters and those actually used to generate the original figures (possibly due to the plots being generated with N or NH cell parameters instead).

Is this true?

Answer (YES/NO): YES